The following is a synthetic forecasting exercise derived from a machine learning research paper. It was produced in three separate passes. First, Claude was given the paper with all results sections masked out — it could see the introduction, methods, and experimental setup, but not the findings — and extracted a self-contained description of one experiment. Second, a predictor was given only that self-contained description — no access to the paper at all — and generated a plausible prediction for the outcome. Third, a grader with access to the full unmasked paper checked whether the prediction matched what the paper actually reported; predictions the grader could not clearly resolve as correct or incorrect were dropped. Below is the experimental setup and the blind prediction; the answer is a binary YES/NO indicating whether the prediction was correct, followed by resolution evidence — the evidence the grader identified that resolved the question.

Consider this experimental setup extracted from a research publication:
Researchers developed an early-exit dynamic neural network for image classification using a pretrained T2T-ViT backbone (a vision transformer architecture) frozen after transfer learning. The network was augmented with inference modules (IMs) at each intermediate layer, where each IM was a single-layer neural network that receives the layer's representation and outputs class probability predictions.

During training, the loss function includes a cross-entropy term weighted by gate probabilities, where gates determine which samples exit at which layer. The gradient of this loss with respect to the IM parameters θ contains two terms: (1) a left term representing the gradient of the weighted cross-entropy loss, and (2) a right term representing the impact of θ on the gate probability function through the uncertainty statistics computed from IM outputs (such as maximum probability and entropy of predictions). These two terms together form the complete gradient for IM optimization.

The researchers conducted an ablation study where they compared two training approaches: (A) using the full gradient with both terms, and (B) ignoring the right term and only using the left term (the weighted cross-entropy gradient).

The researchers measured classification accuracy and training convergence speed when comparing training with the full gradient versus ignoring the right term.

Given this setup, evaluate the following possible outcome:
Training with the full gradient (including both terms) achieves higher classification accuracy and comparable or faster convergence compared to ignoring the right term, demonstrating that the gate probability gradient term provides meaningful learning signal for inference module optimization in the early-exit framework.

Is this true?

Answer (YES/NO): NO